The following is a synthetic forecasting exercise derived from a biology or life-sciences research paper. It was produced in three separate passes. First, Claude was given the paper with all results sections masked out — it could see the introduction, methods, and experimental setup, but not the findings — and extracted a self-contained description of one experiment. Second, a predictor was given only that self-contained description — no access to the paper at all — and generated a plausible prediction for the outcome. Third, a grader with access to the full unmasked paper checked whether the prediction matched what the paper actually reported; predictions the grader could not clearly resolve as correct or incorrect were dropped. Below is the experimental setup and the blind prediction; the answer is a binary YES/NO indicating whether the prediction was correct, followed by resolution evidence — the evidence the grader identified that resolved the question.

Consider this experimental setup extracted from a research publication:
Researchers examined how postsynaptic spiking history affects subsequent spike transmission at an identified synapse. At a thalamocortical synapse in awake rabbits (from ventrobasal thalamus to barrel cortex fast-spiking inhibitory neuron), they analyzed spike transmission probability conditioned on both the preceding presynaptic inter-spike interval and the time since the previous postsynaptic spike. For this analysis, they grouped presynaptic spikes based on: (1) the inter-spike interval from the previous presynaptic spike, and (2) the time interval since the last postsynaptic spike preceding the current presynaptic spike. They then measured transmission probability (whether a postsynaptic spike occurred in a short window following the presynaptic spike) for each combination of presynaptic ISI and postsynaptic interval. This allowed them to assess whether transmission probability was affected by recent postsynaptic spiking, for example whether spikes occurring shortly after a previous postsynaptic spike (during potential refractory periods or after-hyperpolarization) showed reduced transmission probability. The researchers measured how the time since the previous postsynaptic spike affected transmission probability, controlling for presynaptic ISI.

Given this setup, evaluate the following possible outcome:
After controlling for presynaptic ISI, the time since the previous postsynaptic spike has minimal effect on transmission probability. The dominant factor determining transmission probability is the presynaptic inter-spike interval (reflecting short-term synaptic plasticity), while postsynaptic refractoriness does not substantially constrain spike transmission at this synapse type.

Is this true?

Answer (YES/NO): NO